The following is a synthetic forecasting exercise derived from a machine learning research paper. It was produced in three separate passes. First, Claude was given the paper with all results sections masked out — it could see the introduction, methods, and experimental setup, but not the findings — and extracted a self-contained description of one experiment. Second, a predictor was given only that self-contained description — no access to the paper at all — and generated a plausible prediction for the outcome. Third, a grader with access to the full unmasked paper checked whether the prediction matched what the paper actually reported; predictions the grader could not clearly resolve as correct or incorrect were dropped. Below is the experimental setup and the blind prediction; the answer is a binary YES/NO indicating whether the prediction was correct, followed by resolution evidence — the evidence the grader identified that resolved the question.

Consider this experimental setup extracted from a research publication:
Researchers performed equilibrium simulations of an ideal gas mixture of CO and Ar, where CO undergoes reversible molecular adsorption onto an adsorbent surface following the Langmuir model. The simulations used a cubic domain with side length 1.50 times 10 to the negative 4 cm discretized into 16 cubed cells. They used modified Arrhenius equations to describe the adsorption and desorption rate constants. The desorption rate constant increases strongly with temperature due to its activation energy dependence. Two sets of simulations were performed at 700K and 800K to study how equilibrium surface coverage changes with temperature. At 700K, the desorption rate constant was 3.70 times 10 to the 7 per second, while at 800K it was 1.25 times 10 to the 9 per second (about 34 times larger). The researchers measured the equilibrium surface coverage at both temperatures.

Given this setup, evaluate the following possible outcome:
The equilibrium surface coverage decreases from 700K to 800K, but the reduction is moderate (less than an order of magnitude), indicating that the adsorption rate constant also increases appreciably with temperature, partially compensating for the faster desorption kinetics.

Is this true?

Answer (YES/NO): NO